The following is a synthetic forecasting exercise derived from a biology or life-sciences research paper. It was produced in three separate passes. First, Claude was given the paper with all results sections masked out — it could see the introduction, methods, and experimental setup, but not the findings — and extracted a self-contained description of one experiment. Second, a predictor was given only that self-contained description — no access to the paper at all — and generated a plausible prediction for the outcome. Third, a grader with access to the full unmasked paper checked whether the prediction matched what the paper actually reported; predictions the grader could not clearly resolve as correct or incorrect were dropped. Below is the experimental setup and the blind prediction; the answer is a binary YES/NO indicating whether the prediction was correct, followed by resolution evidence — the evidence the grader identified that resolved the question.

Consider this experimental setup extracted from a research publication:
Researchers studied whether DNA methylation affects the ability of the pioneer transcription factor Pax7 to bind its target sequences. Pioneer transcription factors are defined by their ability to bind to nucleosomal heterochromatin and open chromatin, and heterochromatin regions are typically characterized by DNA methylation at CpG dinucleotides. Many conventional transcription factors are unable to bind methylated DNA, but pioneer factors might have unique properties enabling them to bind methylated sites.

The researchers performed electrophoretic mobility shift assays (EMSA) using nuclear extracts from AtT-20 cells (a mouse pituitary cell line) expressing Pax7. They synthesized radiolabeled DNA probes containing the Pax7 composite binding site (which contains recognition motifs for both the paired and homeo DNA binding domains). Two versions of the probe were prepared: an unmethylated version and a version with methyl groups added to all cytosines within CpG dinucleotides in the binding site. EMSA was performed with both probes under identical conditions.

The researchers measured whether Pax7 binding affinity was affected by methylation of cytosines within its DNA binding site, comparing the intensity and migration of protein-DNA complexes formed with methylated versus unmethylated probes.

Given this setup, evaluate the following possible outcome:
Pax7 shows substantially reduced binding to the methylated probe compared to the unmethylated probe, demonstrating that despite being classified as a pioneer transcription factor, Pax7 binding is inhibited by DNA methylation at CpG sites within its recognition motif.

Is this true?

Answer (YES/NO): NO